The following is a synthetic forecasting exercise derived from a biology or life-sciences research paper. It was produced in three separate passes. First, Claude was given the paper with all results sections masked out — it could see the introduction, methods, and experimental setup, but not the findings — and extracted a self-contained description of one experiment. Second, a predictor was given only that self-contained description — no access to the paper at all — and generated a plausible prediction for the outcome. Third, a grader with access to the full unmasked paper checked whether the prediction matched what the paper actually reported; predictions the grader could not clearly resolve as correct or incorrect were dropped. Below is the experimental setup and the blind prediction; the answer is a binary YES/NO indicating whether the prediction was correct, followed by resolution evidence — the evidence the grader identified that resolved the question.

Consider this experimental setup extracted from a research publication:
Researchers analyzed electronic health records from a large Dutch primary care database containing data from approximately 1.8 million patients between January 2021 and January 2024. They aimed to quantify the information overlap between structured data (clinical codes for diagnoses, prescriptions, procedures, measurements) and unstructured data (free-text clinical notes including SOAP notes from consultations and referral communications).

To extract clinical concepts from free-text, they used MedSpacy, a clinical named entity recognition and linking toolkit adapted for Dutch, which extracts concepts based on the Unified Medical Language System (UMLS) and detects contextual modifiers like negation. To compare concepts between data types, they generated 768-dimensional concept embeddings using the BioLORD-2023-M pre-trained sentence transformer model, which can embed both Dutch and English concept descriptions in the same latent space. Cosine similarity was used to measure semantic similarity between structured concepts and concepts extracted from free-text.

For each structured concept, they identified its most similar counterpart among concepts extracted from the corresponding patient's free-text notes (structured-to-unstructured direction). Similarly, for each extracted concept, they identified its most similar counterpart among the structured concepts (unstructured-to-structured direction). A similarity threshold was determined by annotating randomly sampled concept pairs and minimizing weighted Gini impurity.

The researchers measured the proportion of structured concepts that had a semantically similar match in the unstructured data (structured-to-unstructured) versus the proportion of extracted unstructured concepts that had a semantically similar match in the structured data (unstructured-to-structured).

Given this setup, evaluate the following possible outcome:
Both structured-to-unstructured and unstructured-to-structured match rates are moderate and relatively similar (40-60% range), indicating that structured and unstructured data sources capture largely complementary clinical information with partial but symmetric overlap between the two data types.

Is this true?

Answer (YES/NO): NO